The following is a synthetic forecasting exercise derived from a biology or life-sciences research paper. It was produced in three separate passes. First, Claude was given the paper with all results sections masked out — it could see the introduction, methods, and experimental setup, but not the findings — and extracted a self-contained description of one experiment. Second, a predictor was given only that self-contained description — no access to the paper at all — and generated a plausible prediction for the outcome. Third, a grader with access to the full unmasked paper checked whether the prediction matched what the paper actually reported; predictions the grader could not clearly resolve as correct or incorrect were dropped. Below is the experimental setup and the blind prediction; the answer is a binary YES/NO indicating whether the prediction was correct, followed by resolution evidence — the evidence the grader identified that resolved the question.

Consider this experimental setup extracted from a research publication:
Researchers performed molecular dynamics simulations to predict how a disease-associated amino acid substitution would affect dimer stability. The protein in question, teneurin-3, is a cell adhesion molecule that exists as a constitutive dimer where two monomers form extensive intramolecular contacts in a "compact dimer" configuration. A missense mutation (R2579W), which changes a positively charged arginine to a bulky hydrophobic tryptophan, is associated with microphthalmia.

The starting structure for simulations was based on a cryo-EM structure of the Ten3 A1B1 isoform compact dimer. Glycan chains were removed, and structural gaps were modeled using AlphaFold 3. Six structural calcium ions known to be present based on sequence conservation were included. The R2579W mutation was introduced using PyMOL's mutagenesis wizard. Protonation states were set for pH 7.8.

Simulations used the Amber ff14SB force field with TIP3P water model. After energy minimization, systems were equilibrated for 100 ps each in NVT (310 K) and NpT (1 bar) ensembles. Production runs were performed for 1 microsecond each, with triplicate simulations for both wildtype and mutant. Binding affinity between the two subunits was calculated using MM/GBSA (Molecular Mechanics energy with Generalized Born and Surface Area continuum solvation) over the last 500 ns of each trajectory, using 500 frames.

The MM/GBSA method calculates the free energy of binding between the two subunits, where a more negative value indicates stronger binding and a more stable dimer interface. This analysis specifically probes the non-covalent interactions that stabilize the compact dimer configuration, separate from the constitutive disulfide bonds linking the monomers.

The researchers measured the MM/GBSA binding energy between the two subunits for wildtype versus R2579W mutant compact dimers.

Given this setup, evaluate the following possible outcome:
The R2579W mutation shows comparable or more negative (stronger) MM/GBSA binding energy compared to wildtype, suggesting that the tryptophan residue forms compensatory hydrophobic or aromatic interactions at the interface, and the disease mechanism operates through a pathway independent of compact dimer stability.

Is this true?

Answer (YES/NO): NO